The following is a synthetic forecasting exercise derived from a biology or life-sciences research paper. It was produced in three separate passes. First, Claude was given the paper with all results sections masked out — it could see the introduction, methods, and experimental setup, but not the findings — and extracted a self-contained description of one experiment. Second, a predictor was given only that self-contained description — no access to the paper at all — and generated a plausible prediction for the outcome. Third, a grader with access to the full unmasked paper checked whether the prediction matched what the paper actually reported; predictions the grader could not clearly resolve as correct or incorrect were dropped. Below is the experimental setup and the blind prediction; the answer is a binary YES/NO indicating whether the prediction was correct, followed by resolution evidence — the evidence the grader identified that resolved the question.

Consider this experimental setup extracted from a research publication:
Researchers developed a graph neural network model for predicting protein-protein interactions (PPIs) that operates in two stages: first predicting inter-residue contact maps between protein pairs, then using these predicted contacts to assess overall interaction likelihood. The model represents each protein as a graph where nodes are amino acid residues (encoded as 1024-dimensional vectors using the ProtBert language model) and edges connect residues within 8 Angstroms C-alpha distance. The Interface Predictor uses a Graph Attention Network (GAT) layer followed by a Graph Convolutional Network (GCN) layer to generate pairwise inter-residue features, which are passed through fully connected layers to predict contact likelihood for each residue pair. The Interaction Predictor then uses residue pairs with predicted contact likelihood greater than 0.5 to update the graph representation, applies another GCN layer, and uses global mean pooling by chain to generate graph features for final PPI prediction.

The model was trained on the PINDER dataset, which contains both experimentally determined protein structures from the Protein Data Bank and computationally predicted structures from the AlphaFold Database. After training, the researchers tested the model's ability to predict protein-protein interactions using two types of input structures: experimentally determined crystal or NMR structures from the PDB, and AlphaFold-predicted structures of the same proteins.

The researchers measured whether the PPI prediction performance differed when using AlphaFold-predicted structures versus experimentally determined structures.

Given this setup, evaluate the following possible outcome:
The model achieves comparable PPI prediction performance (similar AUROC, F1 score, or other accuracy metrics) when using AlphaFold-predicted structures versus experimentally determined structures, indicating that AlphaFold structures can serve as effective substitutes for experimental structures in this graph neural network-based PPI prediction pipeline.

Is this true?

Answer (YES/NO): YES